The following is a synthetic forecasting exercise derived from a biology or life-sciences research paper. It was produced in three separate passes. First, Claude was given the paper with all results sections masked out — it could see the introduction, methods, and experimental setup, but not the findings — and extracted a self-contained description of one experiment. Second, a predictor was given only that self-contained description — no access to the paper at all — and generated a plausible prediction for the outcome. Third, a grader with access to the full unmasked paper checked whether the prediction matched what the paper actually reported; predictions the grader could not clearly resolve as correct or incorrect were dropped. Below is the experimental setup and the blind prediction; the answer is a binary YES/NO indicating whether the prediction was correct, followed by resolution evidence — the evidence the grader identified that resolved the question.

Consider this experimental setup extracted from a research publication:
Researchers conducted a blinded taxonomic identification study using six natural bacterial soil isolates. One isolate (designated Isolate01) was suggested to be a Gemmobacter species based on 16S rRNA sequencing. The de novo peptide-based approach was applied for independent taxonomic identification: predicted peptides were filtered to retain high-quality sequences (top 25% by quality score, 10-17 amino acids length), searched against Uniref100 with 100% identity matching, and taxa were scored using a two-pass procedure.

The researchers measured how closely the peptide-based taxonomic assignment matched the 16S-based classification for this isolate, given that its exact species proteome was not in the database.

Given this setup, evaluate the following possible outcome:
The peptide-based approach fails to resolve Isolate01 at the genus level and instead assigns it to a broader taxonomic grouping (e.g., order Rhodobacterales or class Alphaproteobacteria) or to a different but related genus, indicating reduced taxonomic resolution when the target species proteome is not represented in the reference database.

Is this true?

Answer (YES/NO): NO